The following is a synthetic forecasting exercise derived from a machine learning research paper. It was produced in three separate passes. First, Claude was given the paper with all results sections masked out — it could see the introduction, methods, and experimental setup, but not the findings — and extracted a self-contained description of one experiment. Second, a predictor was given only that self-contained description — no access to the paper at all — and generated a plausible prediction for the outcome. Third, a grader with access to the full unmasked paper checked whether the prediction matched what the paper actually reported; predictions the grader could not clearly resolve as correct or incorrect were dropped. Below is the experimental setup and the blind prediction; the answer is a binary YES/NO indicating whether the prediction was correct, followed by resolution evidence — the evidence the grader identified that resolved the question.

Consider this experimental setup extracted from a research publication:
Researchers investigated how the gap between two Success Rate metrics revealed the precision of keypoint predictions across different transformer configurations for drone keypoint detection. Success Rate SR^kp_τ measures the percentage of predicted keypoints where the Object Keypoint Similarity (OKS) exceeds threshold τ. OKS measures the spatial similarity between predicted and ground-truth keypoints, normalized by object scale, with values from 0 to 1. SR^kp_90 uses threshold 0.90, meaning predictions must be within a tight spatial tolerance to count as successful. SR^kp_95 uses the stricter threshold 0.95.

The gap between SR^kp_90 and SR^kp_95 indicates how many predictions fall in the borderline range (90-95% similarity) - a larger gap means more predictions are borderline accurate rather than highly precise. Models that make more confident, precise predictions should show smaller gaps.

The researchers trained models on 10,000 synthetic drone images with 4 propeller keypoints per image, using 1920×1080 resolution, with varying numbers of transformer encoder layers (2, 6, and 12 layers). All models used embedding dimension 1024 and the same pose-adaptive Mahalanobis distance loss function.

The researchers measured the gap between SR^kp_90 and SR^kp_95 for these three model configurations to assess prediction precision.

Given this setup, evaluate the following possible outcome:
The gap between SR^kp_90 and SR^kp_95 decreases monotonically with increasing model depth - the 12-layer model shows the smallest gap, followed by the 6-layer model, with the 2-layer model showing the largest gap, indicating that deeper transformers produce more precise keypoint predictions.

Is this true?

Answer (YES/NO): NO